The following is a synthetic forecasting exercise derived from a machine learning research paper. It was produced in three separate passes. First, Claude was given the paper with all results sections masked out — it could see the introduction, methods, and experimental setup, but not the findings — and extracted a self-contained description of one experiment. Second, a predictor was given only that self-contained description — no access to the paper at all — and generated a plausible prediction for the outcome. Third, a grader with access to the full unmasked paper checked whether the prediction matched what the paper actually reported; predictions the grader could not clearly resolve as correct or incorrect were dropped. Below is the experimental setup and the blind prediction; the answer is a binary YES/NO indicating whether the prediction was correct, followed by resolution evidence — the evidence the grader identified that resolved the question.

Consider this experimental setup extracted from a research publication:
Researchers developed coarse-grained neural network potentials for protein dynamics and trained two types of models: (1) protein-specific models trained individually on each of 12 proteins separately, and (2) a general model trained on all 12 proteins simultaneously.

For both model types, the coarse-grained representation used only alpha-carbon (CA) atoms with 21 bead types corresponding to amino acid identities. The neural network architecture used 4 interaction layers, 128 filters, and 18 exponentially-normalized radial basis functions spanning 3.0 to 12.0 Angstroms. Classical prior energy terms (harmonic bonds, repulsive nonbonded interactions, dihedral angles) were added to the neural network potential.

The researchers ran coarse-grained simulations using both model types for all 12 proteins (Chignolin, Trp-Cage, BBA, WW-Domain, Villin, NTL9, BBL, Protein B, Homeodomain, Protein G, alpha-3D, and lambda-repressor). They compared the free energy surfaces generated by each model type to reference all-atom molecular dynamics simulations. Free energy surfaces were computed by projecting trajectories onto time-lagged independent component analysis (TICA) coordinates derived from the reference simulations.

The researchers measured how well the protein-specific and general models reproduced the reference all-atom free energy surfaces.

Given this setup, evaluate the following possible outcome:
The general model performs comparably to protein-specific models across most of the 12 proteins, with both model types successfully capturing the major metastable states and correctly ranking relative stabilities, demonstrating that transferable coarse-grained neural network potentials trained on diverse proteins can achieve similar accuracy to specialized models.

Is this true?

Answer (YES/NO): NO